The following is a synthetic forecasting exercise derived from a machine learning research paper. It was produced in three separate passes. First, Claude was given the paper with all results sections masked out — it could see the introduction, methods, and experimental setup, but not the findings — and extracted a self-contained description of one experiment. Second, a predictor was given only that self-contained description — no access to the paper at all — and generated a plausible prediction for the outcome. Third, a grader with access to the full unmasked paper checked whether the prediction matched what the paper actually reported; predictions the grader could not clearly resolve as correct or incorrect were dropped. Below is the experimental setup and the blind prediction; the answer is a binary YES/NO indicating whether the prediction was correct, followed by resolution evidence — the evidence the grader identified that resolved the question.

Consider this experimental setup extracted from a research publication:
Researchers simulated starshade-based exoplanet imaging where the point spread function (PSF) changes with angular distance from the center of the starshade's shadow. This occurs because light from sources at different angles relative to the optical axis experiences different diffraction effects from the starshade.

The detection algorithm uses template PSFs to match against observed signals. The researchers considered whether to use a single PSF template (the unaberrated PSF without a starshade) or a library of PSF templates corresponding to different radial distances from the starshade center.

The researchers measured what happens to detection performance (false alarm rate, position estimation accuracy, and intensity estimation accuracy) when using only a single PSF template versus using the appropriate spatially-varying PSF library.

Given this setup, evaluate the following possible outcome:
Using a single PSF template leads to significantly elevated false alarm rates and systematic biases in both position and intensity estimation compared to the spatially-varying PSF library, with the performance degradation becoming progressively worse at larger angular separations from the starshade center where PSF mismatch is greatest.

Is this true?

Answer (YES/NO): NO